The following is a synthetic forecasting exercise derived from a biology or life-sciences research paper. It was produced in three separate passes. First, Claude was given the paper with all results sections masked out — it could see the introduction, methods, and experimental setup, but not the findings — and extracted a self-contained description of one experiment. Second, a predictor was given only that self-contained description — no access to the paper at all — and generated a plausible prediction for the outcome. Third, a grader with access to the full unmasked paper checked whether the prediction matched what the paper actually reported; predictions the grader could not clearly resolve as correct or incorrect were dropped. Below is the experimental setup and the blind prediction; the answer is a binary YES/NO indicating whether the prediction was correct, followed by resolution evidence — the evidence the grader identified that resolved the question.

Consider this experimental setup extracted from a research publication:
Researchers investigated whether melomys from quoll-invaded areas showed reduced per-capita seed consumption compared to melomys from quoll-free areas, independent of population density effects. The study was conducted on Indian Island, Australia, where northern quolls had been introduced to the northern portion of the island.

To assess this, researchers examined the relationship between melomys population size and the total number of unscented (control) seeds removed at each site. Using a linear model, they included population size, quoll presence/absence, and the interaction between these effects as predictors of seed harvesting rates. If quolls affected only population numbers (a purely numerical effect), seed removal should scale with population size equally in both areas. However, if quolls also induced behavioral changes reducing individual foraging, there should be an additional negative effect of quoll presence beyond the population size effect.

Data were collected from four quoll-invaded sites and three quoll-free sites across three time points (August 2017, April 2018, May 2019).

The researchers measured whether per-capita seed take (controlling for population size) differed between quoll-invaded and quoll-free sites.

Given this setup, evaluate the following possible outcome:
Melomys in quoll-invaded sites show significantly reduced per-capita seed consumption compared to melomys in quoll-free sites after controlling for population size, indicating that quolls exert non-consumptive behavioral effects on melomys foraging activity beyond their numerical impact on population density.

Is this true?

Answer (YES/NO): YES